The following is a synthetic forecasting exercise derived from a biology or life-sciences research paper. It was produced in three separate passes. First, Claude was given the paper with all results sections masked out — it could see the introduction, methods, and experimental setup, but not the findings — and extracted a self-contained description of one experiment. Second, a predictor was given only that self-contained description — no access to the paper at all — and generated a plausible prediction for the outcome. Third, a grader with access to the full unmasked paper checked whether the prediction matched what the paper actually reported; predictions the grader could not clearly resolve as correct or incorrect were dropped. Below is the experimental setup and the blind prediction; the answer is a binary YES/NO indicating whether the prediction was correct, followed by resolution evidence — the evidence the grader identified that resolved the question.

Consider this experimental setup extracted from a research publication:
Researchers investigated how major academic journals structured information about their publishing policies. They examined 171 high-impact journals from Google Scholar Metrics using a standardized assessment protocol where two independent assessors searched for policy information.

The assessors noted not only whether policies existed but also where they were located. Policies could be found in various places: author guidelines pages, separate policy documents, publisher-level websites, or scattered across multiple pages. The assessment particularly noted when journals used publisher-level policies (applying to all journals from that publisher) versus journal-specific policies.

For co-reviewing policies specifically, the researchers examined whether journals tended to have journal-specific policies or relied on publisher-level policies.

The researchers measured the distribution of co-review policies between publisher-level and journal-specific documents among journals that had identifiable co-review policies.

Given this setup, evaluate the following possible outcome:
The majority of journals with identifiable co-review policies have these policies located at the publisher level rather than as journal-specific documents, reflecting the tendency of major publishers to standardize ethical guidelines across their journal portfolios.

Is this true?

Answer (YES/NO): YES